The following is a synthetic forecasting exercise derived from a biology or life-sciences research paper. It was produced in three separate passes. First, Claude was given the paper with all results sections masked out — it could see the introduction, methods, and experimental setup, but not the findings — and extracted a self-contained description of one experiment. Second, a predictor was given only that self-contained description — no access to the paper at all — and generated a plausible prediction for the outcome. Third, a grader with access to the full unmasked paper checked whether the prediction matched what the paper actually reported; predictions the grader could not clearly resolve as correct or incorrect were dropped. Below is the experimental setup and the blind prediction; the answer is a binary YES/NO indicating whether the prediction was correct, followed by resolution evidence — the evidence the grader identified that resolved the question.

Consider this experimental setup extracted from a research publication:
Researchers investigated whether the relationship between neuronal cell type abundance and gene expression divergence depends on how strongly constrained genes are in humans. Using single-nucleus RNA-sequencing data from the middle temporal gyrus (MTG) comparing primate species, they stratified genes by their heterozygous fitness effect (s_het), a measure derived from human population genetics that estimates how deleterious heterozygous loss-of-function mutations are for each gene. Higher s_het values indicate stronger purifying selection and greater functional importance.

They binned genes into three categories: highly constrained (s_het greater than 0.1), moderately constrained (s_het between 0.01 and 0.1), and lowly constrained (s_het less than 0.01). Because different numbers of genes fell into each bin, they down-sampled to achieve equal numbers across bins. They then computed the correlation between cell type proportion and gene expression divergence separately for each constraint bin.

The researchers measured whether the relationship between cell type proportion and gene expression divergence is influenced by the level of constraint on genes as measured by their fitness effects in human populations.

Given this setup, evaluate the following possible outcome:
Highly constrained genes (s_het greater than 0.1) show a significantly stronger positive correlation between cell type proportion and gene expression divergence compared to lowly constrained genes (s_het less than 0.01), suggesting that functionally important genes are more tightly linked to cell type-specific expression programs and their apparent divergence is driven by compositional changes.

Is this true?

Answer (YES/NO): NO